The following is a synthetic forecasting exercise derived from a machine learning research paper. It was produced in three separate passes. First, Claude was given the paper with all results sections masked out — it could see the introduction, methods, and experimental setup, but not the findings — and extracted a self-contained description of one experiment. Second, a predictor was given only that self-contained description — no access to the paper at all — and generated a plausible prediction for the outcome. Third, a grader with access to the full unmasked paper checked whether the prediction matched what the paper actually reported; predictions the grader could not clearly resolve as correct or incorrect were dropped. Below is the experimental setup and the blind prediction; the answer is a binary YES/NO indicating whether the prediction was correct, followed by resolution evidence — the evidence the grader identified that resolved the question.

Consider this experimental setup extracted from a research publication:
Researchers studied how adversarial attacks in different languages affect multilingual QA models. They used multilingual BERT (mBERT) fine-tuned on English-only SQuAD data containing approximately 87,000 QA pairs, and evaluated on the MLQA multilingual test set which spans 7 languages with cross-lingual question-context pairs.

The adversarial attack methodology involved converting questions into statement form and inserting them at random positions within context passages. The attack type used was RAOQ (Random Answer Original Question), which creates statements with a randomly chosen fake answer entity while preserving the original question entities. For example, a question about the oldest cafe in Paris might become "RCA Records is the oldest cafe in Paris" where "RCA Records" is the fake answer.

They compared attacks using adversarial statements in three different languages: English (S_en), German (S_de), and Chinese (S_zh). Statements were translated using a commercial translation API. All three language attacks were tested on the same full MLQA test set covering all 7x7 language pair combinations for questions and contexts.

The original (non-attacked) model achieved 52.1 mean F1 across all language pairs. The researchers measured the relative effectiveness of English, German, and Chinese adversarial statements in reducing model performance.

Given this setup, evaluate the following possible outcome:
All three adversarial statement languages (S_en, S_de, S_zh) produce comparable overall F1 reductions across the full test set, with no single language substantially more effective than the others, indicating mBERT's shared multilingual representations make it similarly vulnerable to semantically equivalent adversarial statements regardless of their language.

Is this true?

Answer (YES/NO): NO